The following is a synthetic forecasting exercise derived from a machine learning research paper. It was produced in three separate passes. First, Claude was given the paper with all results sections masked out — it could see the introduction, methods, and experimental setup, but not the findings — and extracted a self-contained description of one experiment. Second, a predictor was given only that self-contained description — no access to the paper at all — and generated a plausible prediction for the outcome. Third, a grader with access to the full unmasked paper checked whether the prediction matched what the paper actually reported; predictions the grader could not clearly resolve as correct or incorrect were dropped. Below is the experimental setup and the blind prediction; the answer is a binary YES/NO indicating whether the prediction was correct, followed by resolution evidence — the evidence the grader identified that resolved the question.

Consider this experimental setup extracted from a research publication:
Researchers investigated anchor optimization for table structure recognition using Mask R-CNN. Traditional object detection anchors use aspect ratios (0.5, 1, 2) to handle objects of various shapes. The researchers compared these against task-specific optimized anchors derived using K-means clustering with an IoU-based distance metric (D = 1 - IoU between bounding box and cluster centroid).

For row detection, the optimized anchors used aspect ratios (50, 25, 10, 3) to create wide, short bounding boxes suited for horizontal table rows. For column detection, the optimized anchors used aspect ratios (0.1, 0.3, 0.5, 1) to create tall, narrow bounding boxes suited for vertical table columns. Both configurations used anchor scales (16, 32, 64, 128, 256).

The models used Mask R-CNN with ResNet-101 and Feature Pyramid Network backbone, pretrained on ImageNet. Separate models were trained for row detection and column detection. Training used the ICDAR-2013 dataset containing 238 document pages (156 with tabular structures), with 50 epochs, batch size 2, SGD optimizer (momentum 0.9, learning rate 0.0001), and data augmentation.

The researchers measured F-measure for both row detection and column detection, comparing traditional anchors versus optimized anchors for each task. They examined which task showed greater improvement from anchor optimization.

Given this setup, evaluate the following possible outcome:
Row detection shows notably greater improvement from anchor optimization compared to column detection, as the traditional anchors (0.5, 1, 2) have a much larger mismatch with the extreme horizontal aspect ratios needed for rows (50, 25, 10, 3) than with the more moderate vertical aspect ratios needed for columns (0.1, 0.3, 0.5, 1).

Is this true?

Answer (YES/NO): NO